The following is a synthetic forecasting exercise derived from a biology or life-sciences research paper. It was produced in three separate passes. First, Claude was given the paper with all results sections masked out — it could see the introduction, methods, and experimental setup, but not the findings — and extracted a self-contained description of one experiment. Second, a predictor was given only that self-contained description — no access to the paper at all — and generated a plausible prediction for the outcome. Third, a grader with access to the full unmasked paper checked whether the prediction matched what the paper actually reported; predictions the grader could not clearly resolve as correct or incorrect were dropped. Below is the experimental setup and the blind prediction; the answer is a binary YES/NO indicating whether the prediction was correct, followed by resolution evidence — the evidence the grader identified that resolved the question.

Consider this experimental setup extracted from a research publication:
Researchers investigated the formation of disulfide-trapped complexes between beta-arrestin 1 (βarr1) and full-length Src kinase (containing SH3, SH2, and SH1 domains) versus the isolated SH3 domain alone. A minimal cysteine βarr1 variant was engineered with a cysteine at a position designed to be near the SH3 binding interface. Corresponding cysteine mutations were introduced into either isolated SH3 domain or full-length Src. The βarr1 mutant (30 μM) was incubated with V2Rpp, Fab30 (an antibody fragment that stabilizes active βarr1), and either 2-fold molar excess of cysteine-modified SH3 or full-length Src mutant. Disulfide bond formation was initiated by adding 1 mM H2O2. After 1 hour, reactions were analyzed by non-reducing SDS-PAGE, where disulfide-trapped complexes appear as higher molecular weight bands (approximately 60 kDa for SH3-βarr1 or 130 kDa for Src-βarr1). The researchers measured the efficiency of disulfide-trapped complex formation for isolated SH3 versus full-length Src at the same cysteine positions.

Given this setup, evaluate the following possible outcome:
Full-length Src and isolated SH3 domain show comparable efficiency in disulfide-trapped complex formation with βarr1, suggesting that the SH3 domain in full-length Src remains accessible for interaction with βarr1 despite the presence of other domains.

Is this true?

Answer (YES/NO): YES